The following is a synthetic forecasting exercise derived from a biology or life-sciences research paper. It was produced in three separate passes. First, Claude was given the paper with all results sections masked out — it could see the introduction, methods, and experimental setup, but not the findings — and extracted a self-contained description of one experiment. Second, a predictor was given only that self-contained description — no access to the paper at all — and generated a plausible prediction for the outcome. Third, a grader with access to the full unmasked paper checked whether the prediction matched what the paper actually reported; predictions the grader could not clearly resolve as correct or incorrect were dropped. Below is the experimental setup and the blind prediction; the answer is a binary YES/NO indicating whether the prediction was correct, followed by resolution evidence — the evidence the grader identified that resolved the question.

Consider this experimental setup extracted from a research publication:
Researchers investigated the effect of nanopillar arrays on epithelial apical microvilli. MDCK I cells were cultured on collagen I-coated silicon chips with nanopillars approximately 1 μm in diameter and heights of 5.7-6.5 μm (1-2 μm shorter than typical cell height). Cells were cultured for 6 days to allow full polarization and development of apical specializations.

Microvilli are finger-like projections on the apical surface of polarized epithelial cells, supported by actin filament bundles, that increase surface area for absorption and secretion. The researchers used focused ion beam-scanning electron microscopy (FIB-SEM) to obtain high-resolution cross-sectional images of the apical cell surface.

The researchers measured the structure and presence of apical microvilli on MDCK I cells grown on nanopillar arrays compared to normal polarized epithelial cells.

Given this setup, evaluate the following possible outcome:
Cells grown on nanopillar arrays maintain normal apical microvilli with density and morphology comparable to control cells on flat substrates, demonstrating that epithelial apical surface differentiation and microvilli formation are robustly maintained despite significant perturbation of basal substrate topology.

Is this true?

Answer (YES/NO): YES